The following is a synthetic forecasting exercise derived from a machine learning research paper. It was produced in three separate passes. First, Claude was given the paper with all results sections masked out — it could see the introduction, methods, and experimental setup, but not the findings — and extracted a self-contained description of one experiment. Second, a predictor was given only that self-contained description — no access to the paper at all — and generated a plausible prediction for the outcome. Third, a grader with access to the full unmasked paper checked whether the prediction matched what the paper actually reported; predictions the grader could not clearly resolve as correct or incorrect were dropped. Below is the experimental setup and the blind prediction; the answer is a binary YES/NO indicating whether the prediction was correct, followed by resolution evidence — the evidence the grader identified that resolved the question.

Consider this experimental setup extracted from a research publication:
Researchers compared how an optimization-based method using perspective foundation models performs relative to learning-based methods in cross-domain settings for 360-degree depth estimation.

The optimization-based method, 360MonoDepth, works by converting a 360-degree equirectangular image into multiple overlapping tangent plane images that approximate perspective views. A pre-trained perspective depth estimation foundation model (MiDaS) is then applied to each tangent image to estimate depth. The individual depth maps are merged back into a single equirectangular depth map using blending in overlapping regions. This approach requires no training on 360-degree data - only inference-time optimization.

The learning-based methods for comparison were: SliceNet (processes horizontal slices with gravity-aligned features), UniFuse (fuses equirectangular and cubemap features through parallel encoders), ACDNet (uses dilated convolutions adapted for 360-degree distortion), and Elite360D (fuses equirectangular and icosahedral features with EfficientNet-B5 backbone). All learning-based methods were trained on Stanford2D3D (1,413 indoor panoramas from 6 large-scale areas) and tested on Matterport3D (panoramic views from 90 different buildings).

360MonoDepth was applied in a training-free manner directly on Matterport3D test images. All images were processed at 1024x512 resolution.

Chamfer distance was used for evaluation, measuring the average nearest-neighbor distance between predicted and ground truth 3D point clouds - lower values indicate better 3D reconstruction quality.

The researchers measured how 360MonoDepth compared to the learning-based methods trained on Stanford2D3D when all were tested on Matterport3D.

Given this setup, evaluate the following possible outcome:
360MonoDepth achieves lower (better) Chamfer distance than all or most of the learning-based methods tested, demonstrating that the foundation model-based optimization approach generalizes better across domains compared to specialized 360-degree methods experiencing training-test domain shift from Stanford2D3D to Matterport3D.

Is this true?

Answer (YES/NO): NO